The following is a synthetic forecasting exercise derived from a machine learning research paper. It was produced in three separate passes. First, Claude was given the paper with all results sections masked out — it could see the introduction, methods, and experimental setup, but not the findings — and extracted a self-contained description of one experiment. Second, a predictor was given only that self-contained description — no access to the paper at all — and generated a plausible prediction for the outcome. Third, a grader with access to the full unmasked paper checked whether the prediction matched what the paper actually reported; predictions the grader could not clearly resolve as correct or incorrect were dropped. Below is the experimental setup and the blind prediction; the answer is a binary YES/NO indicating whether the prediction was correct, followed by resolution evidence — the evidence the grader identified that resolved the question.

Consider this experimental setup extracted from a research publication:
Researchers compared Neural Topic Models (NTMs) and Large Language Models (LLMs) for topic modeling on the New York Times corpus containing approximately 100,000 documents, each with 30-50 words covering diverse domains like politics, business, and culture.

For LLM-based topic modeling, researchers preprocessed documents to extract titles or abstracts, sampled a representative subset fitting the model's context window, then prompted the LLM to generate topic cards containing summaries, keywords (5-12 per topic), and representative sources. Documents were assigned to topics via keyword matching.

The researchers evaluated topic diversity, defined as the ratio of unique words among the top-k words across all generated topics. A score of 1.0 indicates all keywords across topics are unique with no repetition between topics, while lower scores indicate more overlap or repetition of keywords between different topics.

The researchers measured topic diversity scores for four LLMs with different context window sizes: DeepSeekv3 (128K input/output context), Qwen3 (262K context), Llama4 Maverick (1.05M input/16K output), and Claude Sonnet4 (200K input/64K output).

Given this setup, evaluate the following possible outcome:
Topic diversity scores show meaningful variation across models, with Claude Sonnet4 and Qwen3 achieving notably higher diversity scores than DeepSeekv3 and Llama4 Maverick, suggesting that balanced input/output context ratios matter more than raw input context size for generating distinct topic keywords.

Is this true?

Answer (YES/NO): NO